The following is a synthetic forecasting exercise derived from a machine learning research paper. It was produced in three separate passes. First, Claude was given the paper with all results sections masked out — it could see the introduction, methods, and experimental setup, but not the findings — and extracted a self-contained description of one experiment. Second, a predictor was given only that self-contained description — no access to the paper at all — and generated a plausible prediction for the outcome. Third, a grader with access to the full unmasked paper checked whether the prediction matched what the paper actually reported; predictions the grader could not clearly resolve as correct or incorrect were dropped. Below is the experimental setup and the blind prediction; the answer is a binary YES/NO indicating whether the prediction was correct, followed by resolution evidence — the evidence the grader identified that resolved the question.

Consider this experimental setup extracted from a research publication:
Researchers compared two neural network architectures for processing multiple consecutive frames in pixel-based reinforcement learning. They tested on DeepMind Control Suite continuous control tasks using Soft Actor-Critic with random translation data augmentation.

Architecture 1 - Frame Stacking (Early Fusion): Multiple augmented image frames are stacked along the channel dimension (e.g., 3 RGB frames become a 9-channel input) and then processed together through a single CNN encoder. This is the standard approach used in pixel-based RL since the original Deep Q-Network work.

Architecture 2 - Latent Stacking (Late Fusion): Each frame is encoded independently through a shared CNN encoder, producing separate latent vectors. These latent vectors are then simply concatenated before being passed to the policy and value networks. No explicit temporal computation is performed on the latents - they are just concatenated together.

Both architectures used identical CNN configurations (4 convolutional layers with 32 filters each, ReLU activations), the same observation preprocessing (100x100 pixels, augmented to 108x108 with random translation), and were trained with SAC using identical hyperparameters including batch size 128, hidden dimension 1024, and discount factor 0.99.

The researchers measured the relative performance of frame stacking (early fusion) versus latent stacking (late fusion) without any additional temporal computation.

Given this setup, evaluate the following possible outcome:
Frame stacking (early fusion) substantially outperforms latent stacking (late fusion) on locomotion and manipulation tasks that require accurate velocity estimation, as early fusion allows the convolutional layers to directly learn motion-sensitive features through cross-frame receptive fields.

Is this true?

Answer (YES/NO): NO